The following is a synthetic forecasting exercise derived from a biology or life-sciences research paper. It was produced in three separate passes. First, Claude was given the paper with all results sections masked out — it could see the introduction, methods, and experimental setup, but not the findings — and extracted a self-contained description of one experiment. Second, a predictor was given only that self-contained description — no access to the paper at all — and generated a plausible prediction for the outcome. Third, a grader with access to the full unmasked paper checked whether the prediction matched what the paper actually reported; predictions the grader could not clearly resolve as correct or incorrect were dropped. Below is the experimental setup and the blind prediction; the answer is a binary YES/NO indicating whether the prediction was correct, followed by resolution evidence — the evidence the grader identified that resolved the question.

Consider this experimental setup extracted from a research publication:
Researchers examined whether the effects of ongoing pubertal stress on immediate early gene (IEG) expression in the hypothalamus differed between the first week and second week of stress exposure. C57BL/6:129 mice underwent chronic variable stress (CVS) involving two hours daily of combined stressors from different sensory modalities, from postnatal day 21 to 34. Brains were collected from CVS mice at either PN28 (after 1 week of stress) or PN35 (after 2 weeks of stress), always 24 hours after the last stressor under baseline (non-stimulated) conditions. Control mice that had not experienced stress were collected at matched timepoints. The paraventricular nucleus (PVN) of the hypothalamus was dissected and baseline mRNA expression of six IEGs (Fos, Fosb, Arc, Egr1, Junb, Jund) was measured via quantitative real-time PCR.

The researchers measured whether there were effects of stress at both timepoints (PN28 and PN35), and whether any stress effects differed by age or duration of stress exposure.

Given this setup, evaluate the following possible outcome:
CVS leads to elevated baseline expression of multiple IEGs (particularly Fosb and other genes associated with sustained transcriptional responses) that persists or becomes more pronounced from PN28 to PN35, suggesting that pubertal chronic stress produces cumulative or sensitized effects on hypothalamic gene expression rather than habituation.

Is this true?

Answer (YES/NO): NO